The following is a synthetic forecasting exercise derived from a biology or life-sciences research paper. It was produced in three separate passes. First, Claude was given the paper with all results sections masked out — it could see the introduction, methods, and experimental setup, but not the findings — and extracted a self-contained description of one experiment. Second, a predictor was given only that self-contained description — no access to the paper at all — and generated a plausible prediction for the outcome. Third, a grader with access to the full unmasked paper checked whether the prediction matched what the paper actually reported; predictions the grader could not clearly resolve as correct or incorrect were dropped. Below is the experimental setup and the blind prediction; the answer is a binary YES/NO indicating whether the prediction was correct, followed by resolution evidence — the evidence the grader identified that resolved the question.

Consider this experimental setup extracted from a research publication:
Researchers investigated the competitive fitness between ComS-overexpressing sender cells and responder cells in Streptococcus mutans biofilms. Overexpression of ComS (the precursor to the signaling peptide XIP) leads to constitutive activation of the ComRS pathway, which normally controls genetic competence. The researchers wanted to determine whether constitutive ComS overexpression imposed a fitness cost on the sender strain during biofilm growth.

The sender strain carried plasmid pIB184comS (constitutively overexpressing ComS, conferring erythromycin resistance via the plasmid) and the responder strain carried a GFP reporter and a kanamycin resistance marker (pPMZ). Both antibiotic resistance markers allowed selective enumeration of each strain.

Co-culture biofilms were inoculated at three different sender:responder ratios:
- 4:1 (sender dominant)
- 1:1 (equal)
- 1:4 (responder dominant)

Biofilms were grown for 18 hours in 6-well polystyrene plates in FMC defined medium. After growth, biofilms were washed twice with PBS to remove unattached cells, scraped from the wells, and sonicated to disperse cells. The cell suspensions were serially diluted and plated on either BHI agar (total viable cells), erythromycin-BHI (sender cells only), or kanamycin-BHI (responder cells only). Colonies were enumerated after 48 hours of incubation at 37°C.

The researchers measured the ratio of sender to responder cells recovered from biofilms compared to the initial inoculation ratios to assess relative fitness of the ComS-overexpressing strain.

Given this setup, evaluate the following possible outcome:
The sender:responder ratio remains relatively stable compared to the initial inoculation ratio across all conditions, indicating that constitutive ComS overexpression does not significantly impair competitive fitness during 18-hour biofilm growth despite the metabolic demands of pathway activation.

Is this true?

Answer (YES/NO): NO